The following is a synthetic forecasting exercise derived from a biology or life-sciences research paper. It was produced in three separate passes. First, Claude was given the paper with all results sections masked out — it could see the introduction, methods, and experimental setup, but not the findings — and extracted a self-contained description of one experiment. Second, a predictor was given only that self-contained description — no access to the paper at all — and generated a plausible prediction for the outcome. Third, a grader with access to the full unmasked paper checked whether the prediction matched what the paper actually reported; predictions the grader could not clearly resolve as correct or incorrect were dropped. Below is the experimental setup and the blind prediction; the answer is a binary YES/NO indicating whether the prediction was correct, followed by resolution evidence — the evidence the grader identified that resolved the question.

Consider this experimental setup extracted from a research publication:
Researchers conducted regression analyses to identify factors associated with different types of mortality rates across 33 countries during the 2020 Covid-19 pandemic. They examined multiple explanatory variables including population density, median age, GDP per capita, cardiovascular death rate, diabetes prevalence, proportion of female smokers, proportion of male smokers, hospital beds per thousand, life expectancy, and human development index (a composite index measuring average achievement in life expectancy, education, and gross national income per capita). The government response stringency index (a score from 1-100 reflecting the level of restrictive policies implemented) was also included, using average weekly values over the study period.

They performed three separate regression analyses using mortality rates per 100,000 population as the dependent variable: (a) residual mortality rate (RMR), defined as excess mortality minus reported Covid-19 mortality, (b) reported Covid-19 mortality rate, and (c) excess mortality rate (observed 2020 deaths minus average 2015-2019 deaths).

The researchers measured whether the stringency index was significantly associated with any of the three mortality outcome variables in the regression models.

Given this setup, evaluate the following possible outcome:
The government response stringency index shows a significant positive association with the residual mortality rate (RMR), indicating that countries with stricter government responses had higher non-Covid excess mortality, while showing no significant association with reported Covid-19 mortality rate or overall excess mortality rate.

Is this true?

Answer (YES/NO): NO